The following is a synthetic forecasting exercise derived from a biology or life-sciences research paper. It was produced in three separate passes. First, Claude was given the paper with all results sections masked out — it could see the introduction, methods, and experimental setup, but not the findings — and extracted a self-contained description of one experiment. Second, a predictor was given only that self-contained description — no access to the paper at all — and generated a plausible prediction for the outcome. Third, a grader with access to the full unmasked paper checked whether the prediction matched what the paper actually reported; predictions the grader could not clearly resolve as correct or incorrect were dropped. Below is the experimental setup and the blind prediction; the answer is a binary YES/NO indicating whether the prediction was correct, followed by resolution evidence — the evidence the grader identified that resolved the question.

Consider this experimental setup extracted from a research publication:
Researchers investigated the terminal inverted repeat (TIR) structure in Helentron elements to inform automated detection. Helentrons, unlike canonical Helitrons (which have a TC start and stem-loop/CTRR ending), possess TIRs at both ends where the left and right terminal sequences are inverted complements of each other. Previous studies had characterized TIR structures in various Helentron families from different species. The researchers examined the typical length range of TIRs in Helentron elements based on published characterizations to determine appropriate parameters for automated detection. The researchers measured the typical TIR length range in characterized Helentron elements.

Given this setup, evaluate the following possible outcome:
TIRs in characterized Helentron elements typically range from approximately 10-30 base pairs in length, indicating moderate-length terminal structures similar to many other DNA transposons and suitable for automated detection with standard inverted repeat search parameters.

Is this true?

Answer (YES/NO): NO